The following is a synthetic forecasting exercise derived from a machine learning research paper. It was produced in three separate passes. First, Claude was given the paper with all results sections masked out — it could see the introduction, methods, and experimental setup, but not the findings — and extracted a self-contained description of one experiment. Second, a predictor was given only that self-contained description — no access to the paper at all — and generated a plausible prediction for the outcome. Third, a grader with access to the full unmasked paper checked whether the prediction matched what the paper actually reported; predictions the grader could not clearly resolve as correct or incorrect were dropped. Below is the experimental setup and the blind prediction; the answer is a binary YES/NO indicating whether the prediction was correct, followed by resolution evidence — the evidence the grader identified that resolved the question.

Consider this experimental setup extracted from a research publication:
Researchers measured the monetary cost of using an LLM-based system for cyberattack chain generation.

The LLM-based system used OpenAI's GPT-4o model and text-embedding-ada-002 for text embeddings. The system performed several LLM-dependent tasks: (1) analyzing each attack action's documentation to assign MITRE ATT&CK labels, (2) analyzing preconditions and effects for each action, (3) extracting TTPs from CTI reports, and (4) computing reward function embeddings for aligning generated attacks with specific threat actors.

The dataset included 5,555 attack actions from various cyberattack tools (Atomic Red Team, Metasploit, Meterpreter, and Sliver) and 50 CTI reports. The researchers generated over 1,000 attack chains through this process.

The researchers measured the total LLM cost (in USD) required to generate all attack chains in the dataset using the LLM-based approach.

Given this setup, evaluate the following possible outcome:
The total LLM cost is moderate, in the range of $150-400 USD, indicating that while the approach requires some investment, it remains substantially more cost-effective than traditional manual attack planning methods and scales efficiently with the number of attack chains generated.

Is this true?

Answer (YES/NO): YES